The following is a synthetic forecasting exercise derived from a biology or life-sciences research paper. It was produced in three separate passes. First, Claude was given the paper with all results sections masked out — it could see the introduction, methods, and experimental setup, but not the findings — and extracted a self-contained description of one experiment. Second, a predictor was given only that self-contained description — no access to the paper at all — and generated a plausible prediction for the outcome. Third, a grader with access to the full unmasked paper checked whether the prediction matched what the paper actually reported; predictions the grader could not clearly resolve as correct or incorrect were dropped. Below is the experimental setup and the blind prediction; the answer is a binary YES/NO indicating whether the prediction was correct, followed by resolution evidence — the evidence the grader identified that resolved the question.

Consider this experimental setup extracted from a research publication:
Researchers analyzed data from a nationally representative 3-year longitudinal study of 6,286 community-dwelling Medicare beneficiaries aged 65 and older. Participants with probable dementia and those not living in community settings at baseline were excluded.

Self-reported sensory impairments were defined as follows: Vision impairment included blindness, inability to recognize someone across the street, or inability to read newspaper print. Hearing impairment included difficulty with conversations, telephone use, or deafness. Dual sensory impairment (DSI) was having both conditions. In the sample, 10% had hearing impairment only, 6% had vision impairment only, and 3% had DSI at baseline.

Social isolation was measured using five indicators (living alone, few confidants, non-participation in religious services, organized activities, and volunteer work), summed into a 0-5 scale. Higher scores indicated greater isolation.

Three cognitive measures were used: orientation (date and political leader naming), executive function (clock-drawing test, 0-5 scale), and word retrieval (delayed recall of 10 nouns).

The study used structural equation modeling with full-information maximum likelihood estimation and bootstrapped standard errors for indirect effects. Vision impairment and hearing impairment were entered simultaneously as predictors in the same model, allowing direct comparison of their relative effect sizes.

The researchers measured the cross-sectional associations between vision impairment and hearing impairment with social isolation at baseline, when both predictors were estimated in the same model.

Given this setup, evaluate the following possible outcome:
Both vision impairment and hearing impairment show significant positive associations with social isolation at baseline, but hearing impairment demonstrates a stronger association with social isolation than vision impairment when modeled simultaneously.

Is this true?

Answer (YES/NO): NO